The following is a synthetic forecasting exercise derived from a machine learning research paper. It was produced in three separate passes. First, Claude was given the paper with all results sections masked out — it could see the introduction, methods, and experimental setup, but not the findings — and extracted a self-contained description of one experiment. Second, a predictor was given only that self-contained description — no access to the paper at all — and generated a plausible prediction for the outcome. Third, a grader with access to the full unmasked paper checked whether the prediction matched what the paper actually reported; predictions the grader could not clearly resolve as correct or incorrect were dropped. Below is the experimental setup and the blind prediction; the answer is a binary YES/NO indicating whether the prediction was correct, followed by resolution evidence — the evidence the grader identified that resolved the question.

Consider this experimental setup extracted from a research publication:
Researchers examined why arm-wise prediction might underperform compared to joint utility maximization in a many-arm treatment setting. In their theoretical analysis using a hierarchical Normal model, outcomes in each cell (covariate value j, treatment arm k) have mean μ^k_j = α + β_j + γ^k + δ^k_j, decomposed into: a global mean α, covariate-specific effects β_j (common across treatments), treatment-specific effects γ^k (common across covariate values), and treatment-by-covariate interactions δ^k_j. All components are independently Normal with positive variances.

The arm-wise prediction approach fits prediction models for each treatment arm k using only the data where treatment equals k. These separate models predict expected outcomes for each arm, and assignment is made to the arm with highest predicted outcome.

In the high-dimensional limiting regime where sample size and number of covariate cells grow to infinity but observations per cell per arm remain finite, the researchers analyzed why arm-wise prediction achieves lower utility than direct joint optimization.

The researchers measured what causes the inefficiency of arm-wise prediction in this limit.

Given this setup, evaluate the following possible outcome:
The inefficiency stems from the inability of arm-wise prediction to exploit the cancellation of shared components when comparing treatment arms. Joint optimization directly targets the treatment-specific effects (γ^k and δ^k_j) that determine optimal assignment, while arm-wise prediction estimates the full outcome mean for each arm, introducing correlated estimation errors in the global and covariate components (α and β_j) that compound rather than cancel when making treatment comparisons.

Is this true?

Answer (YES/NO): NO